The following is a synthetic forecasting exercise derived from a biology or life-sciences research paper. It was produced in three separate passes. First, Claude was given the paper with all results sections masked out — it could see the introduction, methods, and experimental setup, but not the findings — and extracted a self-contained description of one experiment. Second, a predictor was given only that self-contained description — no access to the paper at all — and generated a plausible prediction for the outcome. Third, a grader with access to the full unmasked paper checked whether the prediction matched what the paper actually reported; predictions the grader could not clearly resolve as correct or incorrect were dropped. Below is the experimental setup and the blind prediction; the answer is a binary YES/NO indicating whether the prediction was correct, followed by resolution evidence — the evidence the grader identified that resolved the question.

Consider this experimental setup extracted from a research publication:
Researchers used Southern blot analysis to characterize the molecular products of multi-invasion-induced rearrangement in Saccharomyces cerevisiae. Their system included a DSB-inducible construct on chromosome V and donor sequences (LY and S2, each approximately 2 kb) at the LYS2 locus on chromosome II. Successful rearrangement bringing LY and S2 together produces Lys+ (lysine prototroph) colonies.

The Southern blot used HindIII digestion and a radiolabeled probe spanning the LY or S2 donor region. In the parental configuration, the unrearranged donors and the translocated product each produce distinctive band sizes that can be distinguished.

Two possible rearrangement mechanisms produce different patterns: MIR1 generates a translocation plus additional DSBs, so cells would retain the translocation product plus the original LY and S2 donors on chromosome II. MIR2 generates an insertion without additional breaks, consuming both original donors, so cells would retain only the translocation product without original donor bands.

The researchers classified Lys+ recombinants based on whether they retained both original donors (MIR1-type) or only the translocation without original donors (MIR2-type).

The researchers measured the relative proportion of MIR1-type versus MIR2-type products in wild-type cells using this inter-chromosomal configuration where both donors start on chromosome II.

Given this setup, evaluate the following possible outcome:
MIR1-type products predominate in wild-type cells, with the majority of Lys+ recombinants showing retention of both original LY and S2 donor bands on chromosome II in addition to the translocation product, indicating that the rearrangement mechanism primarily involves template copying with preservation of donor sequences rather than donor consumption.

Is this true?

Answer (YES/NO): NO